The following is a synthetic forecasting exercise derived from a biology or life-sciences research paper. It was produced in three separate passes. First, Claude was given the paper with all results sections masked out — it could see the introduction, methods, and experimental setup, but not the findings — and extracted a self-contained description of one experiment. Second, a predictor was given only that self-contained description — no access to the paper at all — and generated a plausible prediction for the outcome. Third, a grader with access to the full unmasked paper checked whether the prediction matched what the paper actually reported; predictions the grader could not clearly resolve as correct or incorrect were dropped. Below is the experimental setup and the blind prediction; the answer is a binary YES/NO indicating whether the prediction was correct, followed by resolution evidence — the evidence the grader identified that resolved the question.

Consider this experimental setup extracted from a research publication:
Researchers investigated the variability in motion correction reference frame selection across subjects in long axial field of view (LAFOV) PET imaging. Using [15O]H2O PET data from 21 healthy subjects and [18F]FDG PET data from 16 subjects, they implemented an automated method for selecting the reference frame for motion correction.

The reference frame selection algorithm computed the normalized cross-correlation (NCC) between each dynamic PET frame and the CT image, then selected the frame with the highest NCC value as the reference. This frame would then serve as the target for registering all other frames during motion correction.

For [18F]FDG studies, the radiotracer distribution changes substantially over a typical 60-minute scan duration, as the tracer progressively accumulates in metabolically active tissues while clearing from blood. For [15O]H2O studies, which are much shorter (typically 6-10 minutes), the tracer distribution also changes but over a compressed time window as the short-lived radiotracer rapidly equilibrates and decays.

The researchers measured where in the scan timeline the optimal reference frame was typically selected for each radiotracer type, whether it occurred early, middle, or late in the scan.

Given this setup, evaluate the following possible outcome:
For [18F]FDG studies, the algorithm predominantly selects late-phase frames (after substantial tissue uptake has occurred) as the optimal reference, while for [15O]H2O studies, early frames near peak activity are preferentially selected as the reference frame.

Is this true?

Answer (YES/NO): NO